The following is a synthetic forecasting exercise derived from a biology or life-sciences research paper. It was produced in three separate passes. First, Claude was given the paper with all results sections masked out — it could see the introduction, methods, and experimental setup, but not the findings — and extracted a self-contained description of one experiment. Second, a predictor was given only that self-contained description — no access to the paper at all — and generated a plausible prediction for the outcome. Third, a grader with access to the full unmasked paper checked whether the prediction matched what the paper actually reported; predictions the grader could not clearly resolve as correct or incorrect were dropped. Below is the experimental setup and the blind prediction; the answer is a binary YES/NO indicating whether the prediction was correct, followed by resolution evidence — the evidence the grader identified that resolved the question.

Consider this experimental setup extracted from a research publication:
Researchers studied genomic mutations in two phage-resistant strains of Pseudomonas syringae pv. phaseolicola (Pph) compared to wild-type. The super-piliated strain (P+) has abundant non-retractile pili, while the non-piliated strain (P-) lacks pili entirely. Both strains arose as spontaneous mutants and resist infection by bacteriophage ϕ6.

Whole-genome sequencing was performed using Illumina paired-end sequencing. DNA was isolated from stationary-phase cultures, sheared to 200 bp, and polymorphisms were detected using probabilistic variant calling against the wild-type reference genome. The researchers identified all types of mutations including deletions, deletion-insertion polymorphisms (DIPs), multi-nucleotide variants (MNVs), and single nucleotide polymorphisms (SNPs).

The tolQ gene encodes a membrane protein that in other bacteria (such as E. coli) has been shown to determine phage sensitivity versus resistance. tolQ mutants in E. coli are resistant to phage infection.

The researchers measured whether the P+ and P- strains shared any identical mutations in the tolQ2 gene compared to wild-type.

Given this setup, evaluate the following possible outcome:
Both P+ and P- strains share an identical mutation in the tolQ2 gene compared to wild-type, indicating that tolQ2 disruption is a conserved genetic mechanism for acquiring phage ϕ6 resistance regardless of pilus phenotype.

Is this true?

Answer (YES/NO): YES